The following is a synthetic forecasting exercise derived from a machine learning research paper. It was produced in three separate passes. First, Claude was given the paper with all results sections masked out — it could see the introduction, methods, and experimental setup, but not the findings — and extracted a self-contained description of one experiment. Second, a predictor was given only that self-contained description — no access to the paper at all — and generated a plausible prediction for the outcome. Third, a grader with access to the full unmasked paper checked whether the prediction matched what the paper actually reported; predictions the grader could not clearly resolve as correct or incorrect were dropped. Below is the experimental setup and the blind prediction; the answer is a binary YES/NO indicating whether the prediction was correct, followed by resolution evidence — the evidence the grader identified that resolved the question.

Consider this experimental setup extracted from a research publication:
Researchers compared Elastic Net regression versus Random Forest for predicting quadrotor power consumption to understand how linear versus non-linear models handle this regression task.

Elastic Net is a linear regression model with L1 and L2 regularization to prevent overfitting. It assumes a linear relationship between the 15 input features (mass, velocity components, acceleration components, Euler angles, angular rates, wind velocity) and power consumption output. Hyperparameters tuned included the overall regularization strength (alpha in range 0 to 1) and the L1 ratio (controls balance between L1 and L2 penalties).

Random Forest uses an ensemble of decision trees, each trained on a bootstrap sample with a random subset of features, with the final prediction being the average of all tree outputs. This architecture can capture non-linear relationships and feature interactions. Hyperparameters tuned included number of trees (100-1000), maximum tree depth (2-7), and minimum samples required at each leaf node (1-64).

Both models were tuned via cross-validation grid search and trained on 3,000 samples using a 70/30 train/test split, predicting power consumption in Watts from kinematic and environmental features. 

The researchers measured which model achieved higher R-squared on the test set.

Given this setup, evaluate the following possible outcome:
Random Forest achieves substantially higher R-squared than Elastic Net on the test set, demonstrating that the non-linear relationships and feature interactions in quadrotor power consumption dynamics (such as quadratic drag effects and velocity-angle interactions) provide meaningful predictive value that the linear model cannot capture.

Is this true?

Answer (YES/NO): YES